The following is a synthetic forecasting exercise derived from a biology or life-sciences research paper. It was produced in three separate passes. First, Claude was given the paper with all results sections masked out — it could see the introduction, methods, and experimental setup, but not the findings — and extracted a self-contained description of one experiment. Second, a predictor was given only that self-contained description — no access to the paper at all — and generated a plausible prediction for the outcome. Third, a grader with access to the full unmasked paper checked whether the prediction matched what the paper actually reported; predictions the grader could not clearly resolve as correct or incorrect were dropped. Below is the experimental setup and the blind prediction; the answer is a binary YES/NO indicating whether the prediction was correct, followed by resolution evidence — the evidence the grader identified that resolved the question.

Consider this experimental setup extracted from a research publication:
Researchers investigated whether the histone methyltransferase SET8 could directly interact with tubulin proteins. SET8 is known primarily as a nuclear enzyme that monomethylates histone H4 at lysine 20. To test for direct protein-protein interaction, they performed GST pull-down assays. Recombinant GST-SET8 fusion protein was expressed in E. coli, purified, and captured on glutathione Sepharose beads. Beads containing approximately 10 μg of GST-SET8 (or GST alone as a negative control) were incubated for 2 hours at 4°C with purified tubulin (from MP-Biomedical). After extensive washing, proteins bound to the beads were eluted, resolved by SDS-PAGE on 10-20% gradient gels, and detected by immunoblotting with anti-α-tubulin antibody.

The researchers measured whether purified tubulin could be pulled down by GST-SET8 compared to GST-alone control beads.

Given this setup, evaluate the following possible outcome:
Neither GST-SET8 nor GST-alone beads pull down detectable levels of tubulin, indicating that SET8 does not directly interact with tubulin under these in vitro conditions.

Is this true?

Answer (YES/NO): NO